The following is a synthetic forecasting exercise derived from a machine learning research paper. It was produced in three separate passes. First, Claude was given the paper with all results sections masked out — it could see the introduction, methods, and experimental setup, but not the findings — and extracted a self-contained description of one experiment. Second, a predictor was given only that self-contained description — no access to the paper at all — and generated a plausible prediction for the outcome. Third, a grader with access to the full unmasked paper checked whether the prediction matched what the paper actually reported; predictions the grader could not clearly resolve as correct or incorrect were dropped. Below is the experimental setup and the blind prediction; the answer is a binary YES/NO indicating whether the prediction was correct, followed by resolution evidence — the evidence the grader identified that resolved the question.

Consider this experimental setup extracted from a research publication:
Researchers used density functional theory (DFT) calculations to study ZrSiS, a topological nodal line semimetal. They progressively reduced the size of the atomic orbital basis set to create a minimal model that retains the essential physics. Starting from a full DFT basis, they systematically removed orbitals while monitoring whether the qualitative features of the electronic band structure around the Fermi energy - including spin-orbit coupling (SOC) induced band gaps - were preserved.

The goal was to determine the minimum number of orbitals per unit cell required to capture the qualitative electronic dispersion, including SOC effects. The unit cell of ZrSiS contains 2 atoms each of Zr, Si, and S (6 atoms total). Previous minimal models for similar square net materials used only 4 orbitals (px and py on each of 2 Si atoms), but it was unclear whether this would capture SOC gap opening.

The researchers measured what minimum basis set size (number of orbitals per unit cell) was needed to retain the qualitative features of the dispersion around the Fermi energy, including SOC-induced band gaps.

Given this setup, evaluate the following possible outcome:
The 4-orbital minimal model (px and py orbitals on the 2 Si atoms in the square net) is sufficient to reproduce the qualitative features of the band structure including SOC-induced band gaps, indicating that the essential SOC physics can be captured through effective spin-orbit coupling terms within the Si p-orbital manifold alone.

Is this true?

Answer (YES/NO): NO